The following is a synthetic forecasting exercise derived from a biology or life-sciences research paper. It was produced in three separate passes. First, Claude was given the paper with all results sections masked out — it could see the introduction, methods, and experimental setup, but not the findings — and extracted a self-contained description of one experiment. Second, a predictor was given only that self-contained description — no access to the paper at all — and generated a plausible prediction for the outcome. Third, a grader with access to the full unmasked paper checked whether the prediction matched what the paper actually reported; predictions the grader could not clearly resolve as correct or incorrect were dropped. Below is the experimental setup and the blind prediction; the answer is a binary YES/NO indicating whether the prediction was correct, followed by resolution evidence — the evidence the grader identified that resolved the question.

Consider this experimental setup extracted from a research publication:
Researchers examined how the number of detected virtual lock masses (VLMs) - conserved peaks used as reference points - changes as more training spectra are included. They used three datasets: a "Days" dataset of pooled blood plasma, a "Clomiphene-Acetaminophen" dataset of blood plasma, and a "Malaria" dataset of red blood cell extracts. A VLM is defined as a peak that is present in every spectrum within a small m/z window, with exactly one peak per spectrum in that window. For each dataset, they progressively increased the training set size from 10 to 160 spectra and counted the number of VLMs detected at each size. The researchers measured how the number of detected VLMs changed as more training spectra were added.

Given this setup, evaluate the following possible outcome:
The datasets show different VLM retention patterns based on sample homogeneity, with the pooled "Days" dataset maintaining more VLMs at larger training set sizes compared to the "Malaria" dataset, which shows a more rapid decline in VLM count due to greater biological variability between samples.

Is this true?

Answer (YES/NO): NO